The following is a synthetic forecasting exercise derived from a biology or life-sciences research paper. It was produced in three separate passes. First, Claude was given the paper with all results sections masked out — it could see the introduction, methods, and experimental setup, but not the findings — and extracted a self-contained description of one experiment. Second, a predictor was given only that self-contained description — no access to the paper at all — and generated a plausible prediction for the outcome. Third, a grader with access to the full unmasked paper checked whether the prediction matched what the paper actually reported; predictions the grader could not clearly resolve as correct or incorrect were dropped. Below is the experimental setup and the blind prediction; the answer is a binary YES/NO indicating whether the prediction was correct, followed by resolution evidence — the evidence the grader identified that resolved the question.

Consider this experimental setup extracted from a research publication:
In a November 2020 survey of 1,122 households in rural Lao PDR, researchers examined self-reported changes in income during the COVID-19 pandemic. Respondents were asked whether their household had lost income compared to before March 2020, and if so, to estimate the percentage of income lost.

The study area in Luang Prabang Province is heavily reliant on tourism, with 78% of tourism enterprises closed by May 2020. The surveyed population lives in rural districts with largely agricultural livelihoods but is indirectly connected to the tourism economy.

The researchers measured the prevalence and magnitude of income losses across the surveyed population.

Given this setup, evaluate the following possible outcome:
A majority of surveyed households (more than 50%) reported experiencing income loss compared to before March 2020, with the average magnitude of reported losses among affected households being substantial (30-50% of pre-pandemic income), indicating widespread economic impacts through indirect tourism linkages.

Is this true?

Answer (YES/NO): NO